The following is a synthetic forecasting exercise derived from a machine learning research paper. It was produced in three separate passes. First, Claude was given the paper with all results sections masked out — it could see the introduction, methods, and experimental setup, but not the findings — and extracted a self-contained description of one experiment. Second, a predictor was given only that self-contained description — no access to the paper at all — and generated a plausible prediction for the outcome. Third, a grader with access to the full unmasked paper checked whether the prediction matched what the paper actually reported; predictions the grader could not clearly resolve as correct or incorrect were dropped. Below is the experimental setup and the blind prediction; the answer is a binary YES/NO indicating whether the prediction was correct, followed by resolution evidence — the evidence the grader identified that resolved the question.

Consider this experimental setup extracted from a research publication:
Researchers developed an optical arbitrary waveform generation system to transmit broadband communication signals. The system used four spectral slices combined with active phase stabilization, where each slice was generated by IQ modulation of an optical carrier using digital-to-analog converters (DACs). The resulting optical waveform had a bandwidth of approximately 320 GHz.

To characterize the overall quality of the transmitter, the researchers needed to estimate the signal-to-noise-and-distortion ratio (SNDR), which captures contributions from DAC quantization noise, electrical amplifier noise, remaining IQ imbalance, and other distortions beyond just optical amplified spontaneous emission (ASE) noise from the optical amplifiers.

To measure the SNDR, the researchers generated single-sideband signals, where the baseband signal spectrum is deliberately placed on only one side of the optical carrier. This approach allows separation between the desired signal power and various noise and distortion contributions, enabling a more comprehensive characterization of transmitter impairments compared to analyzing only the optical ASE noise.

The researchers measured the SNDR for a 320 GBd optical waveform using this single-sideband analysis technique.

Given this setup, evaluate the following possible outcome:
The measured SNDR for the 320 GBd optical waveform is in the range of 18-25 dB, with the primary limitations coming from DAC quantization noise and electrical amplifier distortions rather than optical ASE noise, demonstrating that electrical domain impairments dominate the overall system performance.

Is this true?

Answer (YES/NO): NO